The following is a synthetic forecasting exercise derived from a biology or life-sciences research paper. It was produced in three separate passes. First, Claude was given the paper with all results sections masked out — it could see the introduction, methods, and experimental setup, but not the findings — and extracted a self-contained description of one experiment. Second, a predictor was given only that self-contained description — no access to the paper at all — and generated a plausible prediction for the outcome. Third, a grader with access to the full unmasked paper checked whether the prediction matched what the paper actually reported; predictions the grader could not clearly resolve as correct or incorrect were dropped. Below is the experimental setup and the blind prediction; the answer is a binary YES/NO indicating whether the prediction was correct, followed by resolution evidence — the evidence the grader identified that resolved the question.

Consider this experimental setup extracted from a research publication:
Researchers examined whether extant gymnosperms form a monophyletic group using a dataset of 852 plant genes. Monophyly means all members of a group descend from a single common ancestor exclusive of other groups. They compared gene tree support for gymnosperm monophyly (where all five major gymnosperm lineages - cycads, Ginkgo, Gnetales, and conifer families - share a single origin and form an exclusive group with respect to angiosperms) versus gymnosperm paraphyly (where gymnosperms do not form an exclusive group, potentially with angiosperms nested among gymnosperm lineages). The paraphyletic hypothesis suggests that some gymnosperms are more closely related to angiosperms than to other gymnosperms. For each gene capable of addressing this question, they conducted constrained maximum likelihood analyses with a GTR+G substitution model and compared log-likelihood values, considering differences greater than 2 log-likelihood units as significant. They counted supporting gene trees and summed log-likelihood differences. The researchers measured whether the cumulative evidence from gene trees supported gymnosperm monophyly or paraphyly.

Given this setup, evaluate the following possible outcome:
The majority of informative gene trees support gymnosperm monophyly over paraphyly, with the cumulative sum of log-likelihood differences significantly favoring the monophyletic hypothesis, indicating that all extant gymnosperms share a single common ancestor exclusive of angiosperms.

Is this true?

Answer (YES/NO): YES